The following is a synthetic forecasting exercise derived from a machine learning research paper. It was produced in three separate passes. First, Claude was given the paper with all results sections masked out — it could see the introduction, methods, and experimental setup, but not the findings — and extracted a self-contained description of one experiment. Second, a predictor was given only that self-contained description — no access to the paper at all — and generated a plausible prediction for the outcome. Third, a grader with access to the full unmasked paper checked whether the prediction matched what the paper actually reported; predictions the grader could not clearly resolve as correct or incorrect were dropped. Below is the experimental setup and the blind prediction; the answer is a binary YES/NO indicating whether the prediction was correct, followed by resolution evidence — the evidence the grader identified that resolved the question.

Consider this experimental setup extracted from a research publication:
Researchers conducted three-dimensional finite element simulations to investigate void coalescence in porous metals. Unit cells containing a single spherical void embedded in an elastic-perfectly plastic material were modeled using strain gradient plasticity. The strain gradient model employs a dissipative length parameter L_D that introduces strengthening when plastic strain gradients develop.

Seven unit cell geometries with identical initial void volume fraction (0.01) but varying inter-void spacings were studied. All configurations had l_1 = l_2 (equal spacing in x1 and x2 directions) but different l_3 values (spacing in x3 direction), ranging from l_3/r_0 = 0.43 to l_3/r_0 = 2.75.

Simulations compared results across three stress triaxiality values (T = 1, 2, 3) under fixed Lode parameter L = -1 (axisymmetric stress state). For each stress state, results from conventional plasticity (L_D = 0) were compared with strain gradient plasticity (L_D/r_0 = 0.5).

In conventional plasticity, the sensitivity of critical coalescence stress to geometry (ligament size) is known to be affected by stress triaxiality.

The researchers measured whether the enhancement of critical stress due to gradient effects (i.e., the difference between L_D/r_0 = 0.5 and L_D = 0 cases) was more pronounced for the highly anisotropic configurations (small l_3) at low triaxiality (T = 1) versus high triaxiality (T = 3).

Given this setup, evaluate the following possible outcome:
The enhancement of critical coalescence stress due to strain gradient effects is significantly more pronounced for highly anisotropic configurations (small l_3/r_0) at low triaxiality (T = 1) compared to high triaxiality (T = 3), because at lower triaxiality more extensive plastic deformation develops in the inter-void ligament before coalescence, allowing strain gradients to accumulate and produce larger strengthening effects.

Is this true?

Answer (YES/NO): NO